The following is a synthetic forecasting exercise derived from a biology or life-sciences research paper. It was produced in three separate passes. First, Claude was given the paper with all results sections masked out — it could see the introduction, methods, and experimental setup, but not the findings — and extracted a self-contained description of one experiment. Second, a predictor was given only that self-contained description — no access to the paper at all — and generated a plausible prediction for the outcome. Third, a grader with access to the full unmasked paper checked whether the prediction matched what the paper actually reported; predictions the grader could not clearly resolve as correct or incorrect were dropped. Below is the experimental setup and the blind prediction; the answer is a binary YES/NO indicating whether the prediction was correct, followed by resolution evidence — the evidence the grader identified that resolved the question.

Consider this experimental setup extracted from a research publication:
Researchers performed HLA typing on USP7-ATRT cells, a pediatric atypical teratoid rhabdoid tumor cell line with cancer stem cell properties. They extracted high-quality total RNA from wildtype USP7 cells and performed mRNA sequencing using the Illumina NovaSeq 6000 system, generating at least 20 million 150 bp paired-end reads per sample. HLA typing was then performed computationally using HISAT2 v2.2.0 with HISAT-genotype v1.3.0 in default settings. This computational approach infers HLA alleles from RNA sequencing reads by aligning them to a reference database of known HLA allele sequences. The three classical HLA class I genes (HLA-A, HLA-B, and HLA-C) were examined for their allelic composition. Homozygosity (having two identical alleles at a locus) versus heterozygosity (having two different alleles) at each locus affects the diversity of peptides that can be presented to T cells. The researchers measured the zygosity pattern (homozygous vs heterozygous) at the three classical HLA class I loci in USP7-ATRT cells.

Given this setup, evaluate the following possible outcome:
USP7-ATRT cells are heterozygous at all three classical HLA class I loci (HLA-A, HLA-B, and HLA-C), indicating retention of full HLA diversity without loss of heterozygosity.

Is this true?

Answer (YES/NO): NO